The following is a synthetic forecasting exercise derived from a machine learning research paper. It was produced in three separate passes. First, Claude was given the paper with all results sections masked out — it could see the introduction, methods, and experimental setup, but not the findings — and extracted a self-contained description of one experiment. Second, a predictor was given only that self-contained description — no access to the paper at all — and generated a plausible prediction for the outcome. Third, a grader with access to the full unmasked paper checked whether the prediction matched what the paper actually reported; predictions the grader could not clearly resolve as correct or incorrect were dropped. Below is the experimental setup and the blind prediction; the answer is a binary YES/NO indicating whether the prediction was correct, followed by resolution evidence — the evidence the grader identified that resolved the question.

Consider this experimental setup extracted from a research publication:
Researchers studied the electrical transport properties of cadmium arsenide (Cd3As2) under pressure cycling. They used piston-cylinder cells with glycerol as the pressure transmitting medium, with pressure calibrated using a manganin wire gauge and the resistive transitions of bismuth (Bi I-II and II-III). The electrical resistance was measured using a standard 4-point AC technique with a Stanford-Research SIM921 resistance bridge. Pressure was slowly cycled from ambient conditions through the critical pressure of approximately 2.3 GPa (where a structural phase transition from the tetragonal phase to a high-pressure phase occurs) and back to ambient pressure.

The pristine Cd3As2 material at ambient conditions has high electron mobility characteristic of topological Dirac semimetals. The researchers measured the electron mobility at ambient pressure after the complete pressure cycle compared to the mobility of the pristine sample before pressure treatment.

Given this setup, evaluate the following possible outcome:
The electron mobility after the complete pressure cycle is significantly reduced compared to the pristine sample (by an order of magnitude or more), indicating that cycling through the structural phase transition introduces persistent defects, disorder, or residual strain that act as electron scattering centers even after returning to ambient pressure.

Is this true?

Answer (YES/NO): YES